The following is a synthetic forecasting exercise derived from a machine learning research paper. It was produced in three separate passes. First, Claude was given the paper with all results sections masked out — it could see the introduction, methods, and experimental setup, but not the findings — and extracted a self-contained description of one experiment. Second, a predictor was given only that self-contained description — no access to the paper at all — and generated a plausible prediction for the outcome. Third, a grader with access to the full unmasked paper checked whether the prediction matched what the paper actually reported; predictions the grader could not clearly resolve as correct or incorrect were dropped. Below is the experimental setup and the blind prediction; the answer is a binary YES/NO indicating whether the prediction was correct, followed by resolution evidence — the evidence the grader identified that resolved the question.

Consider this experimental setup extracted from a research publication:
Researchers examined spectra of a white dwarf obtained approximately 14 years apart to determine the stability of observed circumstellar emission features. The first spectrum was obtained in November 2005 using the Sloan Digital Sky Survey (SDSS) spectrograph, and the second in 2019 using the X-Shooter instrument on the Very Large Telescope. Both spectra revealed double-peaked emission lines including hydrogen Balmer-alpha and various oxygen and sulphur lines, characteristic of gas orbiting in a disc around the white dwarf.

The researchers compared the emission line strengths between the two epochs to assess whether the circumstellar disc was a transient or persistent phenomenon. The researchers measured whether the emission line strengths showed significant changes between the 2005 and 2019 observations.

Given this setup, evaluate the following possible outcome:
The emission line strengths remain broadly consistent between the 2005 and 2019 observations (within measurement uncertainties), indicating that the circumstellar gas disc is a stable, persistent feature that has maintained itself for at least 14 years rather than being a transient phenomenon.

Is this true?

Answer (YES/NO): YES